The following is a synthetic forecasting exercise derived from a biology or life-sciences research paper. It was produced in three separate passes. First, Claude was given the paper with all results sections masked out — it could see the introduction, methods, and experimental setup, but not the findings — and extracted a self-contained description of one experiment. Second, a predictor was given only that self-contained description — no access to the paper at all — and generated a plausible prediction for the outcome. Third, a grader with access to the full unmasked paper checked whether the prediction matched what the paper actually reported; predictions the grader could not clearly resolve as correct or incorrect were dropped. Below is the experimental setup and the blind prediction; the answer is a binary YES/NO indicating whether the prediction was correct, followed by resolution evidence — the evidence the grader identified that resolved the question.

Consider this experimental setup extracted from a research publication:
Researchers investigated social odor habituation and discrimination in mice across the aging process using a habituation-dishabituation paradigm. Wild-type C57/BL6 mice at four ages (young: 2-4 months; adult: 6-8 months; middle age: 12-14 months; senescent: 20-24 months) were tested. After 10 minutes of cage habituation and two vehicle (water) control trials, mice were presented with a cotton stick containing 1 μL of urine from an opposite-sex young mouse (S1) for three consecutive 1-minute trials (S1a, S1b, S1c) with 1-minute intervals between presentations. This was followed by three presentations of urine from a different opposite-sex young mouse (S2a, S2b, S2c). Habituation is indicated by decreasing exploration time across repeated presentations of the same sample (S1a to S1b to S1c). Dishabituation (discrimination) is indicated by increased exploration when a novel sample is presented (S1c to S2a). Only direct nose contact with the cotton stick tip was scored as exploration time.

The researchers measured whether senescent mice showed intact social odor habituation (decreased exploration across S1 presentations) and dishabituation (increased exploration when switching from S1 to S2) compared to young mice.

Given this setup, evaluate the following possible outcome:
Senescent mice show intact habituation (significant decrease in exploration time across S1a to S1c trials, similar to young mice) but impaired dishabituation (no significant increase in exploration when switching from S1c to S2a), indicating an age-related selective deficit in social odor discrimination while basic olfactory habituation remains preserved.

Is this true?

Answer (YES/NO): NO